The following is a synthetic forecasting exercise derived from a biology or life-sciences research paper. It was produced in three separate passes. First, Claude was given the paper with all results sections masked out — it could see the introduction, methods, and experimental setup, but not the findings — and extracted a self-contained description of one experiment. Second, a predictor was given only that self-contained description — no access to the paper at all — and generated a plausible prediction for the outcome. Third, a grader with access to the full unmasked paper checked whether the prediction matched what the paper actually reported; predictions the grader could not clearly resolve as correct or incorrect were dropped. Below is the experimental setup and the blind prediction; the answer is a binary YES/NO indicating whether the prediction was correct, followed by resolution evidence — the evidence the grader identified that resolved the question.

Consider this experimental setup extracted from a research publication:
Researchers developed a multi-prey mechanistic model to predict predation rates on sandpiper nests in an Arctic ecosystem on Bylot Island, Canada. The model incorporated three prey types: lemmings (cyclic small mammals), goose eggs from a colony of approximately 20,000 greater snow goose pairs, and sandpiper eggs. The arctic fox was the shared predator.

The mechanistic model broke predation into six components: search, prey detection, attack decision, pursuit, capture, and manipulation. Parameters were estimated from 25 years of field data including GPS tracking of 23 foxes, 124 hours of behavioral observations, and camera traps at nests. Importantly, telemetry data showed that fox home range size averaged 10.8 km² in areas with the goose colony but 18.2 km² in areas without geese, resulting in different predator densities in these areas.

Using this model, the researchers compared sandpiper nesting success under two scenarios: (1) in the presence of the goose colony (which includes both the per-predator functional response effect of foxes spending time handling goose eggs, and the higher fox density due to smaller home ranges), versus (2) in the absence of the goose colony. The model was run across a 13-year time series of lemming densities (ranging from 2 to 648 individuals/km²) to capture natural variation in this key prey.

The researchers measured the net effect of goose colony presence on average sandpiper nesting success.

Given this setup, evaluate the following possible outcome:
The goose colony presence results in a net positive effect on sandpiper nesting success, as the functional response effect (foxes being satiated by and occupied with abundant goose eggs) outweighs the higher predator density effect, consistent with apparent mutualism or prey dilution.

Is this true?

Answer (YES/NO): NO